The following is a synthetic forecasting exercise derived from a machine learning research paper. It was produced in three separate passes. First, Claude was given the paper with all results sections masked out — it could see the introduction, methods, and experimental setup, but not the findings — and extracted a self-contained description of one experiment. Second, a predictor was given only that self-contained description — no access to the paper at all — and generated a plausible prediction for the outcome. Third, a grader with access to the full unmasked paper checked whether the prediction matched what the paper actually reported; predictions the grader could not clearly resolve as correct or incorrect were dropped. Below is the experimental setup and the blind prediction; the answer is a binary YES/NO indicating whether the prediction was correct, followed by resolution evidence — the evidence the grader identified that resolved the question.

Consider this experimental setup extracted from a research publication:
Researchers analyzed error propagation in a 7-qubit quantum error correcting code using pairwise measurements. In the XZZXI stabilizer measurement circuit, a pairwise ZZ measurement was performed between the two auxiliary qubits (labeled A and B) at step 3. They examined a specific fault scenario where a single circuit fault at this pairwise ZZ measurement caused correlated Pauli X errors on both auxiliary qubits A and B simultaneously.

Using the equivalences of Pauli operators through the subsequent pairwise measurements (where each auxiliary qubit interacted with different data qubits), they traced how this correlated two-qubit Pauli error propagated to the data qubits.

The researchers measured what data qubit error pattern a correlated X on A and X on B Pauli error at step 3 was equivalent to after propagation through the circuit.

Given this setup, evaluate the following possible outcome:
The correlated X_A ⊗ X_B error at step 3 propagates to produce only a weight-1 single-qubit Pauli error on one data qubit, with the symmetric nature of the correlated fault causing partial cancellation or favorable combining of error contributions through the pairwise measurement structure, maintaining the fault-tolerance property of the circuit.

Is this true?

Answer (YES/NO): NO